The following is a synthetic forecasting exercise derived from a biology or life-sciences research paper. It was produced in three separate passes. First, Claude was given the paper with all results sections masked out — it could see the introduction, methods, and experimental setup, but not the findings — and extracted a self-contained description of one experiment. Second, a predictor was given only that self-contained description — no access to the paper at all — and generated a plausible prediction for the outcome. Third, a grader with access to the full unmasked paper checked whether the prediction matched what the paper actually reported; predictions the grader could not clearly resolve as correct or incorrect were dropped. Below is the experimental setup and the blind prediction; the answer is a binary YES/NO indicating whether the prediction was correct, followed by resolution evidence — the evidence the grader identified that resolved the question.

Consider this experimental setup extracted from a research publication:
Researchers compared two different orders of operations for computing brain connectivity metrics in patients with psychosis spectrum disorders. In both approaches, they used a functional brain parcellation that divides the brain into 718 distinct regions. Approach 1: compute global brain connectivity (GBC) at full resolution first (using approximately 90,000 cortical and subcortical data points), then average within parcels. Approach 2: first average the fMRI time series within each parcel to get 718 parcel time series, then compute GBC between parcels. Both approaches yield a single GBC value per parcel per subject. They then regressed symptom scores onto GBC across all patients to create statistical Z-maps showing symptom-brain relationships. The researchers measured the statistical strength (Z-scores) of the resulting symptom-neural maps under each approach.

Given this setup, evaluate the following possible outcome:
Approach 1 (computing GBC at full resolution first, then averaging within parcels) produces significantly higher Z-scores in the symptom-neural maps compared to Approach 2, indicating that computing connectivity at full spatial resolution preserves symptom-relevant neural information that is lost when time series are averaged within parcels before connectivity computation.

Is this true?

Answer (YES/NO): NO